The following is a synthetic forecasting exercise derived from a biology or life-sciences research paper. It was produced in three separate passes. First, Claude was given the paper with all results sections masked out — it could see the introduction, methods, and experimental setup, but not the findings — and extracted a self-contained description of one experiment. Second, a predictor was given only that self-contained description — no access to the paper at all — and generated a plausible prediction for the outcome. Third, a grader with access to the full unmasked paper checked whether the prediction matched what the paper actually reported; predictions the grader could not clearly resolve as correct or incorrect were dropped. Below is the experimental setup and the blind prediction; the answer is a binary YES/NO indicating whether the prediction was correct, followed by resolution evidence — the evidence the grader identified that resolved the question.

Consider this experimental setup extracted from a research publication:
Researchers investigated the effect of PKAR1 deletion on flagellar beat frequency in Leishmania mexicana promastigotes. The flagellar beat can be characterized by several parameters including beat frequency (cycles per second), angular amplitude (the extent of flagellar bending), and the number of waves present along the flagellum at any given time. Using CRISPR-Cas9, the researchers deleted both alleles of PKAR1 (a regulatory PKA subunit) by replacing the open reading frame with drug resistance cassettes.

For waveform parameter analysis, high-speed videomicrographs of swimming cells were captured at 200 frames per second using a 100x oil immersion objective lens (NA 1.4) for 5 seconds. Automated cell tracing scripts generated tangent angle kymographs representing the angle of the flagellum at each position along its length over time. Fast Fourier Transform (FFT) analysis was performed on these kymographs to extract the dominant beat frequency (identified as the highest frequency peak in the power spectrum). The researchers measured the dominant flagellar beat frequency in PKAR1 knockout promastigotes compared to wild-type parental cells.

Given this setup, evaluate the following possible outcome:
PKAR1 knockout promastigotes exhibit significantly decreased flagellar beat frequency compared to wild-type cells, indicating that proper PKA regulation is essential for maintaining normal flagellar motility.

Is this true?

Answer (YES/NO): NO